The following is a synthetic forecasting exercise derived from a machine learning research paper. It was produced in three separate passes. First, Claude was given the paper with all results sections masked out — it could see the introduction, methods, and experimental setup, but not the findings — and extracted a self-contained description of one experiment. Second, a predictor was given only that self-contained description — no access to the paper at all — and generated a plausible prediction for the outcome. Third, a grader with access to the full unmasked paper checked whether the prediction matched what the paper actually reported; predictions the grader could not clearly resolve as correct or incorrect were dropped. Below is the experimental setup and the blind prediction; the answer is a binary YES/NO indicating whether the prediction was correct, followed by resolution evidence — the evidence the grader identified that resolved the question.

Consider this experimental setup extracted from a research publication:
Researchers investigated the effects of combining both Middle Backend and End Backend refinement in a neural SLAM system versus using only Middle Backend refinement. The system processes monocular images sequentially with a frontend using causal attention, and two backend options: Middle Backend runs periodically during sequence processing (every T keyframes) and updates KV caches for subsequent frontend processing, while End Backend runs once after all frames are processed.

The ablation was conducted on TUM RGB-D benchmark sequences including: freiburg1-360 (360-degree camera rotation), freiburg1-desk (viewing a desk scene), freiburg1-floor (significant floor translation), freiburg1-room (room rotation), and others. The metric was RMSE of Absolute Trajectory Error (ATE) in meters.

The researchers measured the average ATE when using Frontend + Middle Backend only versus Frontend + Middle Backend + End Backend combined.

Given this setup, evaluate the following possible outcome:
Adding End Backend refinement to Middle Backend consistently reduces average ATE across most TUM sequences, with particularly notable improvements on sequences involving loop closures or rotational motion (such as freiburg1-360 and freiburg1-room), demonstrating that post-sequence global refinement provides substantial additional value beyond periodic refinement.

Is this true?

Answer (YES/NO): NO